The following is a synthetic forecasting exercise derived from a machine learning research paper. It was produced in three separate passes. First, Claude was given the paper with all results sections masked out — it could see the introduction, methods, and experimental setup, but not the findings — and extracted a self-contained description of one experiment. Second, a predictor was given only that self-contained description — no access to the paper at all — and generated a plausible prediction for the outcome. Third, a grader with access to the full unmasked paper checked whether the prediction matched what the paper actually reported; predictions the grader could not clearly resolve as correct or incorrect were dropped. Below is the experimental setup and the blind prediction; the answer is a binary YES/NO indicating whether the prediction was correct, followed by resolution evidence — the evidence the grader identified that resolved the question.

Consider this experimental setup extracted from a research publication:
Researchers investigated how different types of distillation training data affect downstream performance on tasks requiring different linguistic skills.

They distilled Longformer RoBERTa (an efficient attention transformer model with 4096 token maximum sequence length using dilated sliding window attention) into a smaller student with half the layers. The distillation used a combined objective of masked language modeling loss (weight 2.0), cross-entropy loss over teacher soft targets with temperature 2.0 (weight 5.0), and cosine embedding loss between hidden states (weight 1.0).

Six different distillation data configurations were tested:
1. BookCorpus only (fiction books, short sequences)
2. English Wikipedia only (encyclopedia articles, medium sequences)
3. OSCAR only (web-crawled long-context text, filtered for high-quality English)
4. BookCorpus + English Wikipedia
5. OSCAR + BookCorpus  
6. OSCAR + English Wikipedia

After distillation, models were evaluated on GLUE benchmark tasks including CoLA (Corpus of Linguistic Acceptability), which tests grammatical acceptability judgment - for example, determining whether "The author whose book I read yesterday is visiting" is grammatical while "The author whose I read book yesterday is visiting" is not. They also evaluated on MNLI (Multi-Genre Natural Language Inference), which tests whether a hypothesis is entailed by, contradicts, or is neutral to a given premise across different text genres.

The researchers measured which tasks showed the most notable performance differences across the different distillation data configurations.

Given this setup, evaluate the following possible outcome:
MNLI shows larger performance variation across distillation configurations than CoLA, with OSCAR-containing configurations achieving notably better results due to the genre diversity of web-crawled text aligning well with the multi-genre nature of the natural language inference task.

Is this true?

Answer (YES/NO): NO